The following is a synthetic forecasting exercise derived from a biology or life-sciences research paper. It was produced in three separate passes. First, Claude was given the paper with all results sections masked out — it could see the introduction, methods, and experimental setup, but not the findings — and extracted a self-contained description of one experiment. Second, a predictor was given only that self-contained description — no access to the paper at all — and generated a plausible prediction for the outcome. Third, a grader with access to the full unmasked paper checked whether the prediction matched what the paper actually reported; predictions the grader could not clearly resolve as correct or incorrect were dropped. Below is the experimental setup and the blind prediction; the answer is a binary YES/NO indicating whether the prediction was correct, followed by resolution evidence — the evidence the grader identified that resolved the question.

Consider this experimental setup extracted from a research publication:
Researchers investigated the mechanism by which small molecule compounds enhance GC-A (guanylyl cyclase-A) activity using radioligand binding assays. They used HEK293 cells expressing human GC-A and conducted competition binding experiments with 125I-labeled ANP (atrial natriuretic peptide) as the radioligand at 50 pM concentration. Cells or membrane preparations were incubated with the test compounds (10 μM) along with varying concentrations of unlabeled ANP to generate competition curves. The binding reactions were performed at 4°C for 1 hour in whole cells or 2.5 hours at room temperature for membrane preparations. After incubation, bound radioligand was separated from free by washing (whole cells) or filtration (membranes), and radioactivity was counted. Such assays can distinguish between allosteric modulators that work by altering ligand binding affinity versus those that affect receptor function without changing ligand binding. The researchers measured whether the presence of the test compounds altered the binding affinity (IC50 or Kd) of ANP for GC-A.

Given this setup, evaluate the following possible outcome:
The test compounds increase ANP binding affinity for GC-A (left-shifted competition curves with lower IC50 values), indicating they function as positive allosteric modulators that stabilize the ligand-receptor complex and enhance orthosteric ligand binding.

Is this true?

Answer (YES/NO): NO